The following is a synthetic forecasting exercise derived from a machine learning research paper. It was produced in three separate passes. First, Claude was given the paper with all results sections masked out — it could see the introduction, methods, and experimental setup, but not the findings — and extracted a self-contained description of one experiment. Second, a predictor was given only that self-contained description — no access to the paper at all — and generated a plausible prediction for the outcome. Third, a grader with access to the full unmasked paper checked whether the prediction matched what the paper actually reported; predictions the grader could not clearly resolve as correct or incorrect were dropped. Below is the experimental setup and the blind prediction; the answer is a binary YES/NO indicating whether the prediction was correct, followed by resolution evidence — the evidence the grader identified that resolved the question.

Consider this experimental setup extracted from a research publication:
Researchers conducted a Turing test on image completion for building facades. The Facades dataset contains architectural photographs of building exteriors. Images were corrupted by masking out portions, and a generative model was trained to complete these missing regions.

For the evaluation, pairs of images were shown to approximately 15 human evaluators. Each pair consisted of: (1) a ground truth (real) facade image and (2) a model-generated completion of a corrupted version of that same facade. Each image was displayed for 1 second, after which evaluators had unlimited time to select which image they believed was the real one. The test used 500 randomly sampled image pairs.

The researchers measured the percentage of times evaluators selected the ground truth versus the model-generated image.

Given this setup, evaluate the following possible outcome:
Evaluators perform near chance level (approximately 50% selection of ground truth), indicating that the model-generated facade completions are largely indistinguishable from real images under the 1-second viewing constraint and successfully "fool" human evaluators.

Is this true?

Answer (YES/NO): NO